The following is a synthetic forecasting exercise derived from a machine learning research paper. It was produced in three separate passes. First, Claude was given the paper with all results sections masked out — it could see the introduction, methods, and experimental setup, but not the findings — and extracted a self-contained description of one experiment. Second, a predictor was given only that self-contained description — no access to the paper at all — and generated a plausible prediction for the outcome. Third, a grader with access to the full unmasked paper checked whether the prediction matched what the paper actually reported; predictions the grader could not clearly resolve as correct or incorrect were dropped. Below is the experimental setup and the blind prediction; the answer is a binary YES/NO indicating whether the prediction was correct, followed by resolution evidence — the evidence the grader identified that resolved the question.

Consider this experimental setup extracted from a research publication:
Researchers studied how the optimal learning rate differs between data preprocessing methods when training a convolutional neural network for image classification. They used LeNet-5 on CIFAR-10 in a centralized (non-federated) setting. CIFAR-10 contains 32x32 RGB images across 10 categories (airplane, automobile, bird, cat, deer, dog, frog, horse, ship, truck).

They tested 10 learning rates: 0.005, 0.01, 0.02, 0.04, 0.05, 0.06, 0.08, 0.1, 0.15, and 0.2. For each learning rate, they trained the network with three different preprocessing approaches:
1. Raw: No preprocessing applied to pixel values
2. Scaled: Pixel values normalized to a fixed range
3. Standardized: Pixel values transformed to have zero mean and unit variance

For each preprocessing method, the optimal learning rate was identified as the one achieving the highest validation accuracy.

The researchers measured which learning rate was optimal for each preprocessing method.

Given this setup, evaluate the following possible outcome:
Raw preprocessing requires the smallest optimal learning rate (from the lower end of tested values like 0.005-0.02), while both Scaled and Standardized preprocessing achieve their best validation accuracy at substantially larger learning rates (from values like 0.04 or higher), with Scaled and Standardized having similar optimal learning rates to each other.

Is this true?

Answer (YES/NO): NO